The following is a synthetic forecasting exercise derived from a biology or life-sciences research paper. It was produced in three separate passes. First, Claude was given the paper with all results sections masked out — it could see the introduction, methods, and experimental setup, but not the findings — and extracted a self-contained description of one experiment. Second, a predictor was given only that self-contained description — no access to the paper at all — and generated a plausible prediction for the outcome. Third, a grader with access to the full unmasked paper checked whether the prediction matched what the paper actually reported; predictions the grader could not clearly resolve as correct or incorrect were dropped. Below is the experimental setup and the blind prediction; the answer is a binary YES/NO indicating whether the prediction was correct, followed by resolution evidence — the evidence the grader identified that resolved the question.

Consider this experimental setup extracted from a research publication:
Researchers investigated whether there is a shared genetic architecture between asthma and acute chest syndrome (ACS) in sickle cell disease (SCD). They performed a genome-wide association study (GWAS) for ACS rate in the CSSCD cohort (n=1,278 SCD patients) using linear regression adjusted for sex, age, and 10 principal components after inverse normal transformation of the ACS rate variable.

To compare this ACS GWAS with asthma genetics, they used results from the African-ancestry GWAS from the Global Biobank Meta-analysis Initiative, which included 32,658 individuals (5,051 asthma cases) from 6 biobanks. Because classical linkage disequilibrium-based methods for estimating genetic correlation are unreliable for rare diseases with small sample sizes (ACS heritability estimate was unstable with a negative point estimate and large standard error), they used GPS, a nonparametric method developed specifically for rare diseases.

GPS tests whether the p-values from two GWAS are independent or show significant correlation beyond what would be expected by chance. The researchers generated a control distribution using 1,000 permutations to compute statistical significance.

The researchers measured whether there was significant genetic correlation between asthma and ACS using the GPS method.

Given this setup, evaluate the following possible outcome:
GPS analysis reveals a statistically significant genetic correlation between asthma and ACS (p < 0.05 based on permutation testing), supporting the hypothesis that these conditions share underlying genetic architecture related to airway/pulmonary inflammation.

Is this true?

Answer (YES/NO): NO